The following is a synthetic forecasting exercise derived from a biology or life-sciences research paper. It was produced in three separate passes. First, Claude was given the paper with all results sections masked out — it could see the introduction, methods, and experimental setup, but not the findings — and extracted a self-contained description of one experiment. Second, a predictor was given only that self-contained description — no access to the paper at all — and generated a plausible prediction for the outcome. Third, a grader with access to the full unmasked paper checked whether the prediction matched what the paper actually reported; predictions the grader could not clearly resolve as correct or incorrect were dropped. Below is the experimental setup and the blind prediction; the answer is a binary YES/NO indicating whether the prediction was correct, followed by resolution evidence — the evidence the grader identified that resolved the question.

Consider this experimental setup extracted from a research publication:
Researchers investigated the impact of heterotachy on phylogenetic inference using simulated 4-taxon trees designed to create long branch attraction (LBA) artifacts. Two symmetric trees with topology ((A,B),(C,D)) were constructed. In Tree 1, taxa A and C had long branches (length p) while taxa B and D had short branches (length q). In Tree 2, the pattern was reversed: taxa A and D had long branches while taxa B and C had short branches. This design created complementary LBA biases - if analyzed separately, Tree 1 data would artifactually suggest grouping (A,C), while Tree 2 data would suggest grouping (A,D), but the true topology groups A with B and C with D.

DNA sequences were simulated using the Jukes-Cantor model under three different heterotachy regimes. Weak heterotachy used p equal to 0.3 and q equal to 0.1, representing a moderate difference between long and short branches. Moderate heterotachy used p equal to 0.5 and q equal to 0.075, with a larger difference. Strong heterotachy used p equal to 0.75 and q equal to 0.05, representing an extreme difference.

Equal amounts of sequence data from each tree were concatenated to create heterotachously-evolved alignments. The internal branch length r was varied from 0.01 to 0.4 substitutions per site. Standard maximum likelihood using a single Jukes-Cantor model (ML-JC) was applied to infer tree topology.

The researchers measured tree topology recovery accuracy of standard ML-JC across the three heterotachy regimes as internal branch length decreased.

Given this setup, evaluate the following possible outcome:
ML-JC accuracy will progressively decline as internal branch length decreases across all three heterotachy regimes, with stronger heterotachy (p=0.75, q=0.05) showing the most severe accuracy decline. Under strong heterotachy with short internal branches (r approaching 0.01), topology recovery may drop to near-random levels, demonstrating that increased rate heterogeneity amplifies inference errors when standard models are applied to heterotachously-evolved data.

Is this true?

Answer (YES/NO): YES